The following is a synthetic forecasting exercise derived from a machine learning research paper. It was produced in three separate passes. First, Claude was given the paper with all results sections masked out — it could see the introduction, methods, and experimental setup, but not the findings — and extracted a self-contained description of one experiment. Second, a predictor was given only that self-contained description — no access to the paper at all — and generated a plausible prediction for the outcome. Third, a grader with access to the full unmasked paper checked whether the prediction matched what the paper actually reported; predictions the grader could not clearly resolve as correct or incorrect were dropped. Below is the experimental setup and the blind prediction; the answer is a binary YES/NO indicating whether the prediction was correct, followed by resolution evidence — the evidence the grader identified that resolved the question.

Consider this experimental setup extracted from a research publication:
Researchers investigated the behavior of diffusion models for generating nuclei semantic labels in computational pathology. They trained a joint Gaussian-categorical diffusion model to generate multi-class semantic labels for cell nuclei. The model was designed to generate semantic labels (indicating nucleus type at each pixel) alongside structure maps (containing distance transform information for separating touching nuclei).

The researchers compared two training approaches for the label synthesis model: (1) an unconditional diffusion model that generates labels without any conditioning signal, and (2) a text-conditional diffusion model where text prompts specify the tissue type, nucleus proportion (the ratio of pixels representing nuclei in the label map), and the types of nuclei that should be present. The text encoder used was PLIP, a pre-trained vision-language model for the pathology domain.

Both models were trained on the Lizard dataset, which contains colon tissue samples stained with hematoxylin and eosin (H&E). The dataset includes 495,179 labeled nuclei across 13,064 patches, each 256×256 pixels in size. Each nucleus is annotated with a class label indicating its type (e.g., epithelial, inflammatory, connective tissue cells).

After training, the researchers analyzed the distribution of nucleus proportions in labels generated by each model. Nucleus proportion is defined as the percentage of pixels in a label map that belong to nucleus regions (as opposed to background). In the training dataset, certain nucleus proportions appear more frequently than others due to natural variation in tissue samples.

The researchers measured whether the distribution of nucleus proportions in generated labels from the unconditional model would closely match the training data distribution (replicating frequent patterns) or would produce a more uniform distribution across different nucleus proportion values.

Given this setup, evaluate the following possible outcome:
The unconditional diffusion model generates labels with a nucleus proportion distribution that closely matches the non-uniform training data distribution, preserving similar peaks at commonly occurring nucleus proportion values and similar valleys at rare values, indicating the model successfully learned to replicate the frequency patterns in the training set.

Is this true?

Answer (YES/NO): YES